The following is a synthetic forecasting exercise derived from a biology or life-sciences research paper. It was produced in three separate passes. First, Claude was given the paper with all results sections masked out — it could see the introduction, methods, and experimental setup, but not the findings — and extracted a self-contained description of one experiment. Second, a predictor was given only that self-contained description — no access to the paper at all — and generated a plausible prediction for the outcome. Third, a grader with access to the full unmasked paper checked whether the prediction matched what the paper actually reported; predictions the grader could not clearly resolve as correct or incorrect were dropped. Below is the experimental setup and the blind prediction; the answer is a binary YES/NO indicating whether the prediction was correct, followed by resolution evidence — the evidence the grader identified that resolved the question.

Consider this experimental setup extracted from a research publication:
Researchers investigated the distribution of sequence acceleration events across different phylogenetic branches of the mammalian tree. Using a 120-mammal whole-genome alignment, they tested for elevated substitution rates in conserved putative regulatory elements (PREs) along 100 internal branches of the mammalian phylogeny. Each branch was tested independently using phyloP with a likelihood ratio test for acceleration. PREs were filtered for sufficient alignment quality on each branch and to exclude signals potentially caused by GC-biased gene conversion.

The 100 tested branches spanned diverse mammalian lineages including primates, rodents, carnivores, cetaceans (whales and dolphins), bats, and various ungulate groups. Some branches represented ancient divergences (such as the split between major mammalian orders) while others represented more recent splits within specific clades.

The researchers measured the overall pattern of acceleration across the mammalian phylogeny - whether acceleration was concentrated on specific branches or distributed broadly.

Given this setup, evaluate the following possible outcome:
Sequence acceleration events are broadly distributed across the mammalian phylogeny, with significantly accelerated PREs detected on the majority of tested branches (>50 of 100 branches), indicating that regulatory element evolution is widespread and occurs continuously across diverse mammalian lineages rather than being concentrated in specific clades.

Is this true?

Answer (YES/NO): YES